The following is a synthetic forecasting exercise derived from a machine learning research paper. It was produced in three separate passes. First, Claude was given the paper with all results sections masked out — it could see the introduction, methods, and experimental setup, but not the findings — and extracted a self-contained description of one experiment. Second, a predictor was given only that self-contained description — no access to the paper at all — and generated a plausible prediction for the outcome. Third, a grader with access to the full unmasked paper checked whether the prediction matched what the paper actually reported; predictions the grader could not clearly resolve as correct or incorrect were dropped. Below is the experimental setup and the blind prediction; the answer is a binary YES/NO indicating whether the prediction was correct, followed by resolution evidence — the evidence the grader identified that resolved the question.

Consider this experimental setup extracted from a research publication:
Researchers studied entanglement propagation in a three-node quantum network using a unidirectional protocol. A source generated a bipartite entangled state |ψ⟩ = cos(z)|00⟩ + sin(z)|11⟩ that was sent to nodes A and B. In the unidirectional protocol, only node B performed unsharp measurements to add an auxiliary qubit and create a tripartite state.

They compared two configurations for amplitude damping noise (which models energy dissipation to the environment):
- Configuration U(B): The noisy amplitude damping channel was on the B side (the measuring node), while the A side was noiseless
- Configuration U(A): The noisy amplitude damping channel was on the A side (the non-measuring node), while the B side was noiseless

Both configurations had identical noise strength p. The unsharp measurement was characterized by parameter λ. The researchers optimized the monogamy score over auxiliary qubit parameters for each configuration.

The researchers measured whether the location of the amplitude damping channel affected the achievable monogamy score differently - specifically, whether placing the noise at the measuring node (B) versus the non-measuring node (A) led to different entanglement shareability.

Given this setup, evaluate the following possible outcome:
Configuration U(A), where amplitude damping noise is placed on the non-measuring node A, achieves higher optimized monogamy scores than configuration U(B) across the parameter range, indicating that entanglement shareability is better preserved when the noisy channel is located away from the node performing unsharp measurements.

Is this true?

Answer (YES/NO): NO